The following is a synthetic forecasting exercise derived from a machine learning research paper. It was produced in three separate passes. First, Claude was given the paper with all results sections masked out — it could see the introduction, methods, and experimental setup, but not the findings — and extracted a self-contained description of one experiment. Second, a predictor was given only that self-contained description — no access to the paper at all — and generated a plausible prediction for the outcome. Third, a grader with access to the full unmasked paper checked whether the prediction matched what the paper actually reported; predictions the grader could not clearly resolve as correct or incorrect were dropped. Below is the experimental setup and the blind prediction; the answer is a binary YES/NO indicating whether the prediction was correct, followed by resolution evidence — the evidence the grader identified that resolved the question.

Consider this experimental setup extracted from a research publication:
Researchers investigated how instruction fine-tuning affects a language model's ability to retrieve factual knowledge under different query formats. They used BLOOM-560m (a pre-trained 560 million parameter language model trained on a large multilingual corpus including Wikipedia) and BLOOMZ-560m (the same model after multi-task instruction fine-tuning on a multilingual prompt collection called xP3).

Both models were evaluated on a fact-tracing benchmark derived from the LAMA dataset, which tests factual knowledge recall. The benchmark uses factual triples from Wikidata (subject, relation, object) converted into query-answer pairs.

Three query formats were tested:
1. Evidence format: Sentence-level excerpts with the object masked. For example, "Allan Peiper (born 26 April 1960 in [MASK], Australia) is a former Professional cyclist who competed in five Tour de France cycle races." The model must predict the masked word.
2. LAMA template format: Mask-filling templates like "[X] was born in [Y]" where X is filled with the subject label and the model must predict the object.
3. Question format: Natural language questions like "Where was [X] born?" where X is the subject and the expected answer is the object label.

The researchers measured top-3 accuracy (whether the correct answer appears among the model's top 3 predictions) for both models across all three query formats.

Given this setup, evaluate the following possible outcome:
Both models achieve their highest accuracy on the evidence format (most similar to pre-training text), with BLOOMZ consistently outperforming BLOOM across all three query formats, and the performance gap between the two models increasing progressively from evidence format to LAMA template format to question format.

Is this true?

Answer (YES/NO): NO